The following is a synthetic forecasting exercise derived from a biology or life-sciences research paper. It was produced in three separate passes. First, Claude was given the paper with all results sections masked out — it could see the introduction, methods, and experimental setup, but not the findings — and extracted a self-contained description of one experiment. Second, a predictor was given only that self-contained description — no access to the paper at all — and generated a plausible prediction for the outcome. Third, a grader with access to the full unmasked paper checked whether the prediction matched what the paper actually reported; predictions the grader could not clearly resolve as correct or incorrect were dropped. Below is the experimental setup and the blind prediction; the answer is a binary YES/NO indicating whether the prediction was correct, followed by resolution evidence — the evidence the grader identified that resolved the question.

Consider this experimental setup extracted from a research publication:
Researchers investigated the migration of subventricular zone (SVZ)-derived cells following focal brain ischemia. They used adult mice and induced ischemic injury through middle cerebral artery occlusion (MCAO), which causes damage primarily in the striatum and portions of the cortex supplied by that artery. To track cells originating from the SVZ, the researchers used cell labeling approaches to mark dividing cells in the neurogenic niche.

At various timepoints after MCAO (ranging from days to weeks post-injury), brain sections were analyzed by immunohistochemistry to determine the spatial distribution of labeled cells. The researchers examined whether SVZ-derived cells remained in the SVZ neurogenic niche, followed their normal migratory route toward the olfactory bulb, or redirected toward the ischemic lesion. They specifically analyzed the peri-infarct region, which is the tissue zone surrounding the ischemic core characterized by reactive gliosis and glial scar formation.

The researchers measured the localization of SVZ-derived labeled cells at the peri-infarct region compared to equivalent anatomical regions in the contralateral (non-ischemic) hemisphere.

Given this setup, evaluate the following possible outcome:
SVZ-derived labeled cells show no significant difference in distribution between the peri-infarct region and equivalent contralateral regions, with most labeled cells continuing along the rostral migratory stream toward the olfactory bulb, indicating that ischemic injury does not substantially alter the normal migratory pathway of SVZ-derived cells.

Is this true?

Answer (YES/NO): NO